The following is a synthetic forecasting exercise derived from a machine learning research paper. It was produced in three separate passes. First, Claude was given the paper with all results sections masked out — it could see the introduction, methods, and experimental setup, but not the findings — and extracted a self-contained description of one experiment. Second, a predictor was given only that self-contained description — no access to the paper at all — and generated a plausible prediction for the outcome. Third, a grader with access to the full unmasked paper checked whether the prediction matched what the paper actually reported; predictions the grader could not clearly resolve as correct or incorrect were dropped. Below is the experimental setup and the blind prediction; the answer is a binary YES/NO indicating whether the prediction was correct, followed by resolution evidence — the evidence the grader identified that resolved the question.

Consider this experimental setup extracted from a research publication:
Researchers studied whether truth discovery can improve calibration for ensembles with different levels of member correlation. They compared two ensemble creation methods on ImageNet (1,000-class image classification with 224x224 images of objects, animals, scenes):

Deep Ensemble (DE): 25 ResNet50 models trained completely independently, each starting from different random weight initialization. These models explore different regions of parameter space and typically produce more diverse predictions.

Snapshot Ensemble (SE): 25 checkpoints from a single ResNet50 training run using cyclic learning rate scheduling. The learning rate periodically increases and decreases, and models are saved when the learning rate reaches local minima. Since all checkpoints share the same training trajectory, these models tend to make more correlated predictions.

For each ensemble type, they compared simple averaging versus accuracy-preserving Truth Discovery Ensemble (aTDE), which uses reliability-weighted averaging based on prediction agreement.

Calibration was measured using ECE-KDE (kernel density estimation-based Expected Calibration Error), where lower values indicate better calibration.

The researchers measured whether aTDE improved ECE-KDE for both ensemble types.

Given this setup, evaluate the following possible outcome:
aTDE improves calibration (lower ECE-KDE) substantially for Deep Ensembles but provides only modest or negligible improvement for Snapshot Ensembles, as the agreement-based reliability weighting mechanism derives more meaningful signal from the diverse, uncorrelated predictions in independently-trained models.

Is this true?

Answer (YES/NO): YES